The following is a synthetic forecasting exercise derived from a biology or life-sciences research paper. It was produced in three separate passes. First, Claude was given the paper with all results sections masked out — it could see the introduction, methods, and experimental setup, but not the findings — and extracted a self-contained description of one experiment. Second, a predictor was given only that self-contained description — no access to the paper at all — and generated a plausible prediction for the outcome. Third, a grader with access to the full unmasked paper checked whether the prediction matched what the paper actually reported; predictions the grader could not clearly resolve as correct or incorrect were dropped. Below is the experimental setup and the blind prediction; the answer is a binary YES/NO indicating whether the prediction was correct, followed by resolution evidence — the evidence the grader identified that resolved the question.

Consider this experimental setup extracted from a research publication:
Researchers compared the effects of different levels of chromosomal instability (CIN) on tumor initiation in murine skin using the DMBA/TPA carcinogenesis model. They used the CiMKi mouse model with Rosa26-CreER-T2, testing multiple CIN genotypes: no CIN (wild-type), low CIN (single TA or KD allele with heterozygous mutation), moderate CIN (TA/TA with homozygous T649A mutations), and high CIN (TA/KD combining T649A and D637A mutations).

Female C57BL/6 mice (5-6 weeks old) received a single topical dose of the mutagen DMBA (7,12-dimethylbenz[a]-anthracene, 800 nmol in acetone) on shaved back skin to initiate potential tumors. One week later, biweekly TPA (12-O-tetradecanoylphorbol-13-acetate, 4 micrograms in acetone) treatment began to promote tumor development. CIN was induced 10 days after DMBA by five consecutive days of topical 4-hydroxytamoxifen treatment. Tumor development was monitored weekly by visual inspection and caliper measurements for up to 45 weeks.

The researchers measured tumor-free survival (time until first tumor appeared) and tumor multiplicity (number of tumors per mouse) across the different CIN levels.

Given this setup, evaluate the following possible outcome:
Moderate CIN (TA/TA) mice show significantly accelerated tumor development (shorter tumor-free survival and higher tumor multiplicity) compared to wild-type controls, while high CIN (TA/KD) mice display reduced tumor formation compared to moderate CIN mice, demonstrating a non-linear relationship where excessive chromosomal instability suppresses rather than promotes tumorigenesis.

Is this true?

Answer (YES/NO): NO